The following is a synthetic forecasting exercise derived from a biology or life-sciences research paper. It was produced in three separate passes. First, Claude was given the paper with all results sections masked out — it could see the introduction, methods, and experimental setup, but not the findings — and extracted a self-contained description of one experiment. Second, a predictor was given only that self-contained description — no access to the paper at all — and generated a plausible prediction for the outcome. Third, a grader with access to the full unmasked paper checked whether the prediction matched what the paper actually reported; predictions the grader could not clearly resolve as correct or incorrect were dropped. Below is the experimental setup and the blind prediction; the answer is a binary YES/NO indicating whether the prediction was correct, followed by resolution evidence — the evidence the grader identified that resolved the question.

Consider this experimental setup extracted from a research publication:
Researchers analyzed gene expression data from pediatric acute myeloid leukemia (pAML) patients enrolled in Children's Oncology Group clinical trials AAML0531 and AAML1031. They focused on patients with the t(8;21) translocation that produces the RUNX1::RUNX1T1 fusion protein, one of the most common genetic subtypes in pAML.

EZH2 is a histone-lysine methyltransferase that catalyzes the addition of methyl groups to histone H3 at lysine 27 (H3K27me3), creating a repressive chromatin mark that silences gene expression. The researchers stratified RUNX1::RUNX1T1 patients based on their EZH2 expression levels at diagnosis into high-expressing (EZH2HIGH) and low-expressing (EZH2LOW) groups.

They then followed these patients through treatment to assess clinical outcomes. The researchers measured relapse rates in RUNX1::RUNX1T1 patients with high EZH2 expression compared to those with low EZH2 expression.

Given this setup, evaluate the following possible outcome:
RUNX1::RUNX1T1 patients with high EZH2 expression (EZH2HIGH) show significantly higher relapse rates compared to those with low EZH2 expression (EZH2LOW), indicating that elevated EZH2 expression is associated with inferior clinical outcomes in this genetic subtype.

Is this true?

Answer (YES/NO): YES